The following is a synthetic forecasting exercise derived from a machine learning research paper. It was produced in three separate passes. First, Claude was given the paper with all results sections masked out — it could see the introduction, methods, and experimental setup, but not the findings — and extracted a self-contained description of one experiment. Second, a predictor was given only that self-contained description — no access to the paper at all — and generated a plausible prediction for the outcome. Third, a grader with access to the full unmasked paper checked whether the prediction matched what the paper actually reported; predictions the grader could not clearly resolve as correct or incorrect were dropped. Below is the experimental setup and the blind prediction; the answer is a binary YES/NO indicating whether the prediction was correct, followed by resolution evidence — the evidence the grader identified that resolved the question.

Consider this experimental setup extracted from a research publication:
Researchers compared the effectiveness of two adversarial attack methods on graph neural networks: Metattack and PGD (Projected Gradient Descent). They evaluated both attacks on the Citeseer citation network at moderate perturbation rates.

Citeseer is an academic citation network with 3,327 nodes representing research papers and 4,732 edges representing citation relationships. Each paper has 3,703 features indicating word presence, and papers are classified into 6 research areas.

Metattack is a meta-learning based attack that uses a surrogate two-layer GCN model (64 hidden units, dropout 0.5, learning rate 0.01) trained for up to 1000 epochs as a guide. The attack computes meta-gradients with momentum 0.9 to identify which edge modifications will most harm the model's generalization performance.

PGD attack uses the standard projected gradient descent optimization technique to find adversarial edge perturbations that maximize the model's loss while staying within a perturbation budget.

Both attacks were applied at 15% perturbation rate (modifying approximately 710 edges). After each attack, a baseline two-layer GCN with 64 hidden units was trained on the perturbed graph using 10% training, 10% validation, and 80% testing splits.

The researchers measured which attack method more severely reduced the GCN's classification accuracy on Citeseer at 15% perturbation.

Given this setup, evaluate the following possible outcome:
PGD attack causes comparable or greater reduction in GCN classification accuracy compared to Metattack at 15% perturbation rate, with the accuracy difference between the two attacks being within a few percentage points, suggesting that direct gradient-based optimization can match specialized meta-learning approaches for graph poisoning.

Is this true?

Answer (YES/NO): NO